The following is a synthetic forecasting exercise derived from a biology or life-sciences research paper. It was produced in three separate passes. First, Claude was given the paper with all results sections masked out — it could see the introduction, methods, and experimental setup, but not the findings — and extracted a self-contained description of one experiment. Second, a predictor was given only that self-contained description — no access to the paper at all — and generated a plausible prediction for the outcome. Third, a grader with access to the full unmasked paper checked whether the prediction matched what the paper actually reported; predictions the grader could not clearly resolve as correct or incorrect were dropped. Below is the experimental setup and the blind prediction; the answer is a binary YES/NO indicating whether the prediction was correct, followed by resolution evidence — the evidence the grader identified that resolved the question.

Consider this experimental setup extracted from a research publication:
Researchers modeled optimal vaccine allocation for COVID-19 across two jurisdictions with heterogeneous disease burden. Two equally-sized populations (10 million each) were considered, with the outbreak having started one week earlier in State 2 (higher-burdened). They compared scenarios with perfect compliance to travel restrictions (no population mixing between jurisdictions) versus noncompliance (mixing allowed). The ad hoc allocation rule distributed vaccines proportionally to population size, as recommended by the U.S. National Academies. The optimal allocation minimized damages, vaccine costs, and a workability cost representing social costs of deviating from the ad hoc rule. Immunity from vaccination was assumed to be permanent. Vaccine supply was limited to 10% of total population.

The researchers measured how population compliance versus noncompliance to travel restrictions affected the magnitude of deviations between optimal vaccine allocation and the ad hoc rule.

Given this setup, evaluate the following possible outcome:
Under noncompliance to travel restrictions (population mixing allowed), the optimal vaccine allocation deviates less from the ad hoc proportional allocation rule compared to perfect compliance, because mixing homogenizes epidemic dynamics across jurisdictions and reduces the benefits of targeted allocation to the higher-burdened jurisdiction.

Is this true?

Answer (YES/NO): NO